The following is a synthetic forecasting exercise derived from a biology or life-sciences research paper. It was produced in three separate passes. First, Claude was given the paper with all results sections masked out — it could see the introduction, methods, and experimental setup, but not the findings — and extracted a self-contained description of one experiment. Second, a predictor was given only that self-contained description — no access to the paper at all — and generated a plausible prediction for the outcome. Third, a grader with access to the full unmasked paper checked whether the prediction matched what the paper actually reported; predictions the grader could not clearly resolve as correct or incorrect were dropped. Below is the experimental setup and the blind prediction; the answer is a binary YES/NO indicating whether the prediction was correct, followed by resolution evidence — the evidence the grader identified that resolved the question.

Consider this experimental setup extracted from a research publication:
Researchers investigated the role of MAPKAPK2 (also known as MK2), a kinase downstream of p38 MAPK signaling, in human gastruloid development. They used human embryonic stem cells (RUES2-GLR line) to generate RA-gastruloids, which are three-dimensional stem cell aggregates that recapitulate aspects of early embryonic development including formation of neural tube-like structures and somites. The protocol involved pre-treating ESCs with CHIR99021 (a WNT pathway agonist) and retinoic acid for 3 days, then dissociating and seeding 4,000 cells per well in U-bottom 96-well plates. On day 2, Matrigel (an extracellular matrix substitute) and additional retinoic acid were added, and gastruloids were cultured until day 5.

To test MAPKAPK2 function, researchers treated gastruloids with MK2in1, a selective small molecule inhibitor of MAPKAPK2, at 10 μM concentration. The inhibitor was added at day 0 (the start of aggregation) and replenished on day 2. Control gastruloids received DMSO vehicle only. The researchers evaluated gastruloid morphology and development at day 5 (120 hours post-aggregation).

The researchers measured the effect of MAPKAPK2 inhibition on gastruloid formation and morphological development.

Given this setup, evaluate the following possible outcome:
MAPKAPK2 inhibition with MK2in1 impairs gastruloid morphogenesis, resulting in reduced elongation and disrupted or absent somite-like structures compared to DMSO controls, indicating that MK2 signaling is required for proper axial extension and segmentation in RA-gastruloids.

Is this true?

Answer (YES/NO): NO